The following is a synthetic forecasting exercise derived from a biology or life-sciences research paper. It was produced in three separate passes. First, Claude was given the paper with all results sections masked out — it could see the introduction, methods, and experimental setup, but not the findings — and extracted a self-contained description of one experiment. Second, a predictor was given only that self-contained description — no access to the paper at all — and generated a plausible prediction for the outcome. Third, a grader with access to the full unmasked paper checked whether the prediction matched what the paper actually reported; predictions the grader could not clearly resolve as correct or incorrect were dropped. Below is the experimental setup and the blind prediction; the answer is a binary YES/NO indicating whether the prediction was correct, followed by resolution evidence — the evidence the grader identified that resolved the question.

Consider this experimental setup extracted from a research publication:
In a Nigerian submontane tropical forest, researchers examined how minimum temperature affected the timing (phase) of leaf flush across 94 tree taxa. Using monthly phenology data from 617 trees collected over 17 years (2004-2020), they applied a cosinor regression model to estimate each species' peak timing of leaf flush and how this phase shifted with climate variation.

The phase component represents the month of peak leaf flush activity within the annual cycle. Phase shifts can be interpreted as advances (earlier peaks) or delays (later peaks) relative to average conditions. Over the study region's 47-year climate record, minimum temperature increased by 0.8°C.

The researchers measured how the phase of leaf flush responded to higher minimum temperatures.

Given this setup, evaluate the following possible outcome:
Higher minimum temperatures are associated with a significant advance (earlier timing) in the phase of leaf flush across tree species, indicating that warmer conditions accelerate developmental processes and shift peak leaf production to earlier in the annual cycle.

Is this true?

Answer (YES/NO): NO